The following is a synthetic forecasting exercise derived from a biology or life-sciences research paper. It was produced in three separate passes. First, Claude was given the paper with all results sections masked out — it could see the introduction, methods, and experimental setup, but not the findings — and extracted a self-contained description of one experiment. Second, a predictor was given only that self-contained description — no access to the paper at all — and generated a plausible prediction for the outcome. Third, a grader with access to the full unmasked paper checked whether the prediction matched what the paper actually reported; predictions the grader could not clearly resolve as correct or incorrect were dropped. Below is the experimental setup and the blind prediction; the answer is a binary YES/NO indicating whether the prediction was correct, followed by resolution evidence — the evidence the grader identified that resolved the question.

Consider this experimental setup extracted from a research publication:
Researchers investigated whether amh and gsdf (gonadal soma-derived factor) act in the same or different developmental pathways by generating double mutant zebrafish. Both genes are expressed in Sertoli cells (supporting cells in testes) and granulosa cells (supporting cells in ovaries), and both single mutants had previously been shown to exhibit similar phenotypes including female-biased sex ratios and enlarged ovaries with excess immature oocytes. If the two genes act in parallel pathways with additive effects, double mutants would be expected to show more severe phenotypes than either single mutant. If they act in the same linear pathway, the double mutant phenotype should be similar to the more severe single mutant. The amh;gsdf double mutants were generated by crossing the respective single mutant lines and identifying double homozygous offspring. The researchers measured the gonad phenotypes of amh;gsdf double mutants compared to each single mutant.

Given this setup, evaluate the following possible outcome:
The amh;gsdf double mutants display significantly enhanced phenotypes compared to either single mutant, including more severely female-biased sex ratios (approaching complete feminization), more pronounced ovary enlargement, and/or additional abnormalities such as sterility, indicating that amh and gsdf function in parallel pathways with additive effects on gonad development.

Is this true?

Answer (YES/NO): NO